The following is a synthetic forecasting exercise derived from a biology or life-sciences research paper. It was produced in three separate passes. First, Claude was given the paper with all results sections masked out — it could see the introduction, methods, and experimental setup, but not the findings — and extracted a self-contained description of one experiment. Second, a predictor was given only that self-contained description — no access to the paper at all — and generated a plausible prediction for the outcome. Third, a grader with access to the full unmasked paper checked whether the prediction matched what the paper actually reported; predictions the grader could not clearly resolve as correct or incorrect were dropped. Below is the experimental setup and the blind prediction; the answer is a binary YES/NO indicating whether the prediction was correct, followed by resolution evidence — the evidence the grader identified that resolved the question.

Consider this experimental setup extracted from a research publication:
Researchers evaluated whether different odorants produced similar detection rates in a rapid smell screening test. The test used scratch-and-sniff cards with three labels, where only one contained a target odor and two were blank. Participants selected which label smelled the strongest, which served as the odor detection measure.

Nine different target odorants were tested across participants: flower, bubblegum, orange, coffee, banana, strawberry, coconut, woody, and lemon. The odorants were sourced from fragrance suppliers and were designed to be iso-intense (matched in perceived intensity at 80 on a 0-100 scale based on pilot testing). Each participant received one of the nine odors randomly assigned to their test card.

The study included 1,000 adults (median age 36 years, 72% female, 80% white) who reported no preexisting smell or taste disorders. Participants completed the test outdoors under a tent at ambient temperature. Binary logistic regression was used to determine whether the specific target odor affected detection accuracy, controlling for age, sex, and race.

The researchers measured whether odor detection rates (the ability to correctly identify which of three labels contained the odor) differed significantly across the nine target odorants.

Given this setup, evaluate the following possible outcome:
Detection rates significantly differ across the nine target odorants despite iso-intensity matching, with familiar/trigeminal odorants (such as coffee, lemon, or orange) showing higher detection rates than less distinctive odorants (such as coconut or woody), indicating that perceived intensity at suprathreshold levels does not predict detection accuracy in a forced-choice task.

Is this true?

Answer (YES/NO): NO